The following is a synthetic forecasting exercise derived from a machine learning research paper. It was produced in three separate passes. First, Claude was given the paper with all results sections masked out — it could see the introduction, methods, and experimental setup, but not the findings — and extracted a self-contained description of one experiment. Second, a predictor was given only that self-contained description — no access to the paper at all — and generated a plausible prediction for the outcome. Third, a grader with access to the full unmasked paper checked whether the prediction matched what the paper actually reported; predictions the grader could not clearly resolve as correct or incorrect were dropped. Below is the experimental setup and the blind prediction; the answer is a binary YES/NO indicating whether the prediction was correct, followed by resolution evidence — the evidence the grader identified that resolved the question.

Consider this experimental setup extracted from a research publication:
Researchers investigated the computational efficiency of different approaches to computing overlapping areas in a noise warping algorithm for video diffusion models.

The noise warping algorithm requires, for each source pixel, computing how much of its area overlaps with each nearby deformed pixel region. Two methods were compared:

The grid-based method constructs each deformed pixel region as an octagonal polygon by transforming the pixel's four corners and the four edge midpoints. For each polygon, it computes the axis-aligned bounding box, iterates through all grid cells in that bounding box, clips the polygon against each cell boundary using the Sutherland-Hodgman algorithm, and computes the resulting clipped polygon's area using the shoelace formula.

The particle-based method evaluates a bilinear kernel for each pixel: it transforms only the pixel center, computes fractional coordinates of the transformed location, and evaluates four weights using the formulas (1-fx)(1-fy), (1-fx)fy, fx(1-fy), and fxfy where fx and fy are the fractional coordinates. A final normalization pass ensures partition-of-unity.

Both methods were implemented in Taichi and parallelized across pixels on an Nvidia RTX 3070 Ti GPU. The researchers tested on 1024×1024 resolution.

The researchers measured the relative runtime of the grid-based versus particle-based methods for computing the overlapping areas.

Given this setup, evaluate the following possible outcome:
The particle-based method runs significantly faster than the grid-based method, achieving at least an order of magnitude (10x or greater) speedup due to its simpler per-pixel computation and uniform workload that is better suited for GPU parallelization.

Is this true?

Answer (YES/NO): NO